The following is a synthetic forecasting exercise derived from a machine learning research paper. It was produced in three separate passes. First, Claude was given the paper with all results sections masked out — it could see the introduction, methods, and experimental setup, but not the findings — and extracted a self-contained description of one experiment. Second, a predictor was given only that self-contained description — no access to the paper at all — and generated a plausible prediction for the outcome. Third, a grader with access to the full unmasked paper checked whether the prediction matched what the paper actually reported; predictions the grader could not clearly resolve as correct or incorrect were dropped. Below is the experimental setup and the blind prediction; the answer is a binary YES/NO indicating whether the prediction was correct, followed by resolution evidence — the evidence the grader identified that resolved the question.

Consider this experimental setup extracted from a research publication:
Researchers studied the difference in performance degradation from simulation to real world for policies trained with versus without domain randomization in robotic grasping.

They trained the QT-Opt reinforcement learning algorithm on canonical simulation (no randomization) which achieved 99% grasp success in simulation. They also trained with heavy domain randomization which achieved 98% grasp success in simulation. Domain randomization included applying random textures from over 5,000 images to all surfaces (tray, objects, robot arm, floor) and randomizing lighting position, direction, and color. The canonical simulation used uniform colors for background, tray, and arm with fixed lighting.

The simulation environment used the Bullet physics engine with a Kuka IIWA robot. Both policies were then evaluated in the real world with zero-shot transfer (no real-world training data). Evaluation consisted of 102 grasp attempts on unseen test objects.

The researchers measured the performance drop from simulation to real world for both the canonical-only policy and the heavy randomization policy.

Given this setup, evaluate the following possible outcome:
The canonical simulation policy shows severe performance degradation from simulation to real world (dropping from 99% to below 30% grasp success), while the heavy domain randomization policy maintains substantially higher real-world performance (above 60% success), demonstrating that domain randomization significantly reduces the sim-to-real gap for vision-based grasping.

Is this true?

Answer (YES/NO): NO